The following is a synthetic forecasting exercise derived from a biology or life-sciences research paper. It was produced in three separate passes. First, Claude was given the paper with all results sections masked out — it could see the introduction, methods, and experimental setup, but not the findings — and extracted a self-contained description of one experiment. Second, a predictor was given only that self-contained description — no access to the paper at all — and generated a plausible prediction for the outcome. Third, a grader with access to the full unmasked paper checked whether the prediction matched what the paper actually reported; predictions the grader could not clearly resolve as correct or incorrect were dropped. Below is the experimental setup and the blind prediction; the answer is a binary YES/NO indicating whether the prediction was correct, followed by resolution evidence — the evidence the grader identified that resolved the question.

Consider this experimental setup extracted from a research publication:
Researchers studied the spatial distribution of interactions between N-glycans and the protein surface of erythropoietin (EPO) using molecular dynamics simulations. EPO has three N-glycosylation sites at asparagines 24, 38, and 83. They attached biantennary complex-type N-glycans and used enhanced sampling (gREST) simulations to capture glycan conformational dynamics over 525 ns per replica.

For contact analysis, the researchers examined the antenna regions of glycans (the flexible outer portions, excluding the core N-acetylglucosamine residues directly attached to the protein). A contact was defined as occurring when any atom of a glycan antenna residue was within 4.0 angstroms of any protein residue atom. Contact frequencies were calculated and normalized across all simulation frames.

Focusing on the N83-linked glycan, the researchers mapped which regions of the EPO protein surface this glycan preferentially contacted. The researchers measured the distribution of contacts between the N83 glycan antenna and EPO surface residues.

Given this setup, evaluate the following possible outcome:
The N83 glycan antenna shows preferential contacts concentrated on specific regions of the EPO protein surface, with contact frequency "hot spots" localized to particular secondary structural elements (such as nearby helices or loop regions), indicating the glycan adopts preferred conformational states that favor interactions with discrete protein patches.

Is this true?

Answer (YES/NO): YES